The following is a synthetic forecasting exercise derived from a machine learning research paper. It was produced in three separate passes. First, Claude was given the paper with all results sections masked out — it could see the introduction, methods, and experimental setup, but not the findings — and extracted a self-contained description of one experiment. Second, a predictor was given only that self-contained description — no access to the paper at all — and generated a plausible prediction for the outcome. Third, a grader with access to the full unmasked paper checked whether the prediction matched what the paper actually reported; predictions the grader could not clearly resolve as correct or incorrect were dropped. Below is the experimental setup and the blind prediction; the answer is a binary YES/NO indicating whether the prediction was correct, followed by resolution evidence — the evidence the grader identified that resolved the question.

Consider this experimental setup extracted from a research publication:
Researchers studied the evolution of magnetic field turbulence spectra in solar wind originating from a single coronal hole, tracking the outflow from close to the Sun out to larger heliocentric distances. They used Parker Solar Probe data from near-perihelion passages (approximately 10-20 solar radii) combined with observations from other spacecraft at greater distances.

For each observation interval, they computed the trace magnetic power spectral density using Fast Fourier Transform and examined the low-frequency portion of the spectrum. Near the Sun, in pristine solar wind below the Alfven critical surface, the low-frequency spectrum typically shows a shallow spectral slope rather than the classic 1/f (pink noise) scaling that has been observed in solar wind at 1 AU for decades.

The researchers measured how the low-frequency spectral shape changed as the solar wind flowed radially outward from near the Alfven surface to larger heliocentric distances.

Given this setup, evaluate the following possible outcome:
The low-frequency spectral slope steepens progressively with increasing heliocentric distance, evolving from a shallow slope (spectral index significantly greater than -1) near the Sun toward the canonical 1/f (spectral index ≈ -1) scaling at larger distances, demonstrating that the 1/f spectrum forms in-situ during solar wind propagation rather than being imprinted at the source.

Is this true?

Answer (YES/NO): YES